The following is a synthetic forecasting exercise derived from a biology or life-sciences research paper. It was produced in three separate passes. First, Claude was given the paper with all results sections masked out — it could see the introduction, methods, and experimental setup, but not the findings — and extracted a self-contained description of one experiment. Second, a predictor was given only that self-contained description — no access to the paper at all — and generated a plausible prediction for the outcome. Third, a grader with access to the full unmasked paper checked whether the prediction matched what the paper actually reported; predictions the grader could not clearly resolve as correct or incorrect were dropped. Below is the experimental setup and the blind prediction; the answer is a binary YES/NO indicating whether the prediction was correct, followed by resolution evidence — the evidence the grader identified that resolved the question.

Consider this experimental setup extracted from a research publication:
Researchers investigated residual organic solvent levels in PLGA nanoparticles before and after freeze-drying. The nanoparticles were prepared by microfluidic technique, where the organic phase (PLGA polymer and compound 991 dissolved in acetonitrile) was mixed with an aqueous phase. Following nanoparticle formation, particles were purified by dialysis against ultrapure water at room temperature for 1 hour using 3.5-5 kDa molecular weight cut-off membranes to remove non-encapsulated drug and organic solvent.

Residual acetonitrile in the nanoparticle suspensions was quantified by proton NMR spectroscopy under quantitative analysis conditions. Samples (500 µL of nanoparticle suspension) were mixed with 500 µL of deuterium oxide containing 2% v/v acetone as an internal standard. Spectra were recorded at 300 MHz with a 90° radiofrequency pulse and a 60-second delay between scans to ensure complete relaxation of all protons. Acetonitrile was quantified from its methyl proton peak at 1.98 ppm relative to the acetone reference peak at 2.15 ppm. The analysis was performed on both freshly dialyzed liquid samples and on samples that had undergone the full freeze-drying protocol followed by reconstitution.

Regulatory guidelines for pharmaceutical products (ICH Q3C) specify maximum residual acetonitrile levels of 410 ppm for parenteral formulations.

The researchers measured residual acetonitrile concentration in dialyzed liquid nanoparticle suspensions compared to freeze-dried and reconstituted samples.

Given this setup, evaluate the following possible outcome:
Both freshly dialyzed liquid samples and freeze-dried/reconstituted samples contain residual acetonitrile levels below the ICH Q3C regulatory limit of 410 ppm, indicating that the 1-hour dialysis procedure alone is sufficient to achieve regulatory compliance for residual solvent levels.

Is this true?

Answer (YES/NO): NO